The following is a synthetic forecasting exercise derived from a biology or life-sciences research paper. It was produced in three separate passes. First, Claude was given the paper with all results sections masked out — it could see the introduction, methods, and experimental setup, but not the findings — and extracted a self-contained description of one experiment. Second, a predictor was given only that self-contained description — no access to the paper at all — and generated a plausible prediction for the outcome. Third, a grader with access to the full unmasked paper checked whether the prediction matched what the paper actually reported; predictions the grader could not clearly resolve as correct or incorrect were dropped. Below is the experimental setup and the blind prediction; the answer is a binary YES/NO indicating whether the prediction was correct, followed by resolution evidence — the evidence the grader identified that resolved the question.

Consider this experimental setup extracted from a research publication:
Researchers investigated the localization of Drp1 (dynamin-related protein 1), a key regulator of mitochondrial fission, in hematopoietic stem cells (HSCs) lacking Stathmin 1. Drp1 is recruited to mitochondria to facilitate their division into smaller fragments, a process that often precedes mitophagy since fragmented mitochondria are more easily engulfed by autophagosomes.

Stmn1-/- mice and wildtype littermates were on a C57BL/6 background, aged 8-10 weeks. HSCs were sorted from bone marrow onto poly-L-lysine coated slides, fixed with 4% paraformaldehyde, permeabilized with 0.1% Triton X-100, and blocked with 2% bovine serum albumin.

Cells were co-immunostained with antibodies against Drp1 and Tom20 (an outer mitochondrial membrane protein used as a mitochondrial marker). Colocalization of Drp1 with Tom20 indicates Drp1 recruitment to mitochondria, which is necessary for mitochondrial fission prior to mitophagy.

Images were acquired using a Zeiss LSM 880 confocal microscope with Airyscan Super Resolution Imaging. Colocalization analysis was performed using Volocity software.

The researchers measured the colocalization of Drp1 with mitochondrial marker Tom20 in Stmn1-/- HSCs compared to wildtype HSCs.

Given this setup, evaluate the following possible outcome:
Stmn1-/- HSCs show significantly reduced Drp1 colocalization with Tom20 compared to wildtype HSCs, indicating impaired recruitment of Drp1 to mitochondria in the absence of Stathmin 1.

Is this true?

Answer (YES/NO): NO